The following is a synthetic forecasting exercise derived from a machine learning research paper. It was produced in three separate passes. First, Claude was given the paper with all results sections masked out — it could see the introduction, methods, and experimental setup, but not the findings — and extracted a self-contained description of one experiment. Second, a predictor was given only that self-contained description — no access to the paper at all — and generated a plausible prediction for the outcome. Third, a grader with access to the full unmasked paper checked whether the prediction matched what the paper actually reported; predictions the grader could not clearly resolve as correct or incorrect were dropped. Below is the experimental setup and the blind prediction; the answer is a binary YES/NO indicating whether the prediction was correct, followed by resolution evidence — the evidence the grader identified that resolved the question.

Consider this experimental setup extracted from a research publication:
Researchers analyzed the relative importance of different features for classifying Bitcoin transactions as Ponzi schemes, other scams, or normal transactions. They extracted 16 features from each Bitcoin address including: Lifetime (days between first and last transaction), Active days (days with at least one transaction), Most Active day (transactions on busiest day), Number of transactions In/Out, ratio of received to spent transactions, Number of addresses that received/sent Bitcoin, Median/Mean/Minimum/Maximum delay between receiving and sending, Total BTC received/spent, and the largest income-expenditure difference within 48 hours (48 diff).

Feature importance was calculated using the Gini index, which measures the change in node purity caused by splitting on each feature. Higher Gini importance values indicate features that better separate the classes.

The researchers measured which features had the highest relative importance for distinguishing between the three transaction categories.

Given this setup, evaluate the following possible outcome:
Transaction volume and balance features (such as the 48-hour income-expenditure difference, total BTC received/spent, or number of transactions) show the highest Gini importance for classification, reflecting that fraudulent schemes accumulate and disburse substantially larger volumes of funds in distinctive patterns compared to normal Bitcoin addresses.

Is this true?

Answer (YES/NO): YES